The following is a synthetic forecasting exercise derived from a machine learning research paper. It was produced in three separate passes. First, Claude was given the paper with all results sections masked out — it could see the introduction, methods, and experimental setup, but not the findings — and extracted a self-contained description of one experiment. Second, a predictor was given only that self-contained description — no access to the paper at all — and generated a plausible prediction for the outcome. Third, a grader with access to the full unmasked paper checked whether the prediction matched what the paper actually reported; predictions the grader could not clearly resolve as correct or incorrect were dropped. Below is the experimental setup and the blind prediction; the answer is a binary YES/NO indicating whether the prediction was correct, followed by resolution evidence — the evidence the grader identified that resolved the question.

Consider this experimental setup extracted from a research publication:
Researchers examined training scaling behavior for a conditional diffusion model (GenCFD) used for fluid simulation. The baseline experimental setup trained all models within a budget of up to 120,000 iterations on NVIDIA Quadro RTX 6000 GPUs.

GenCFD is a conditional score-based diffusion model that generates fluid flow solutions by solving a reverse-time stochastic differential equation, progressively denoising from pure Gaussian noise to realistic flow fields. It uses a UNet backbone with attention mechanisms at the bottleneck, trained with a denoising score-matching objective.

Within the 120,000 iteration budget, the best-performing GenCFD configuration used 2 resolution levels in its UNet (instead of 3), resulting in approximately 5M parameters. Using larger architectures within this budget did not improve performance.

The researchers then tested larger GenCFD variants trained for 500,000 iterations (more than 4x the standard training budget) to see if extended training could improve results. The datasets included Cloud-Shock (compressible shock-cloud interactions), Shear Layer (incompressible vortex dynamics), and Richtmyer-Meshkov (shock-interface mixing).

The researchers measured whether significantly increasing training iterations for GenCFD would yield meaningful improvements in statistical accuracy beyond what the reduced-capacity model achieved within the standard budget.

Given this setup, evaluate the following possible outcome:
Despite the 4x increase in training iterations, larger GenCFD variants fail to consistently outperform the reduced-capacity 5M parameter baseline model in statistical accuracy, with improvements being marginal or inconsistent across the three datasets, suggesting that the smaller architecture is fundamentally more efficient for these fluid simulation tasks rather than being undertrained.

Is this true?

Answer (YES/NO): YES